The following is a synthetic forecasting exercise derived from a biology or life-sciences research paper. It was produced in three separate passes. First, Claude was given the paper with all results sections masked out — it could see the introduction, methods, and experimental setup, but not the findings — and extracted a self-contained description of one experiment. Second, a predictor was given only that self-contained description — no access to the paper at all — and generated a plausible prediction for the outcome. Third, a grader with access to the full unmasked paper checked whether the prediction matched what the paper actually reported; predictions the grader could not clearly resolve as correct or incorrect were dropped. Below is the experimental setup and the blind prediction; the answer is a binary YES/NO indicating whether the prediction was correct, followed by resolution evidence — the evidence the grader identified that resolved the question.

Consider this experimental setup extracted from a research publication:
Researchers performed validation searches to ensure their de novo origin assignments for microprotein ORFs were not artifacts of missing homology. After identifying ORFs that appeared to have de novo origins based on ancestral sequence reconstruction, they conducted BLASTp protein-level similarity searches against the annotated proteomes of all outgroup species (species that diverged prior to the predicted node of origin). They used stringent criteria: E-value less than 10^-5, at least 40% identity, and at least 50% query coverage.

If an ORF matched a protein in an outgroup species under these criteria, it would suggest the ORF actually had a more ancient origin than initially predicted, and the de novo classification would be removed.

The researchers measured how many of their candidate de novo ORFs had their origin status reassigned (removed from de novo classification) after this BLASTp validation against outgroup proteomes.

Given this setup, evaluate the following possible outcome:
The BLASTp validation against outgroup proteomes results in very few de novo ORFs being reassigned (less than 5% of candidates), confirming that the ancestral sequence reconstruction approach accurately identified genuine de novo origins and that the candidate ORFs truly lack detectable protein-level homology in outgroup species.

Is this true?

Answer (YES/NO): NO